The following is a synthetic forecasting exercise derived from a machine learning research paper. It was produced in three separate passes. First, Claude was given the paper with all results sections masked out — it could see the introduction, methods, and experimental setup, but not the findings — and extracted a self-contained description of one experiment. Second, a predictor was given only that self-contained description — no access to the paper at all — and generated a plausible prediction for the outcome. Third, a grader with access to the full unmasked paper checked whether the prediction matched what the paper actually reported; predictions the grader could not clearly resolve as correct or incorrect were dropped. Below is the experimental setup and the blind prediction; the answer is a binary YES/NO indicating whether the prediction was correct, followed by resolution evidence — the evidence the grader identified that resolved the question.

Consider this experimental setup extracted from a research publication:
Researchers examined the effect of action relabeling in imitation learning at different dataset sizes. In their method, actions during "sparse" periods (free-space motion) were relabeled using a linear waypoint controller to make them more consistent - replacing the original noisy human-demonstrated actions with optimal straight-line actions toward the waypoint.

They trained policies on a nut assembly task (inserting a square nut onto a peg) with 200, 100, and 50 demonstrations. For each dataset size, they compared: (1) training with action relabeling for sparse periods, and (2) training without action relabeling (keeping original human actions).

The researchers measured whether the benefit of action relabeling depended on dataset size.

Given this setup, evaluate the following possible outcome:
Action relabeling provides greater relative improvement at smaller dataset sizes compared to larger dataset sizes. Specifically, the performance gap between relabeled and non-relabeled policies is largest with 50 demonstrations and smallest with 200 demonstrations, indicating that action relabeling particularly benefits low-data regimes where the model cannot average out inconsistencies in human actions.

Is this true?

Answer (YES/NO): NO